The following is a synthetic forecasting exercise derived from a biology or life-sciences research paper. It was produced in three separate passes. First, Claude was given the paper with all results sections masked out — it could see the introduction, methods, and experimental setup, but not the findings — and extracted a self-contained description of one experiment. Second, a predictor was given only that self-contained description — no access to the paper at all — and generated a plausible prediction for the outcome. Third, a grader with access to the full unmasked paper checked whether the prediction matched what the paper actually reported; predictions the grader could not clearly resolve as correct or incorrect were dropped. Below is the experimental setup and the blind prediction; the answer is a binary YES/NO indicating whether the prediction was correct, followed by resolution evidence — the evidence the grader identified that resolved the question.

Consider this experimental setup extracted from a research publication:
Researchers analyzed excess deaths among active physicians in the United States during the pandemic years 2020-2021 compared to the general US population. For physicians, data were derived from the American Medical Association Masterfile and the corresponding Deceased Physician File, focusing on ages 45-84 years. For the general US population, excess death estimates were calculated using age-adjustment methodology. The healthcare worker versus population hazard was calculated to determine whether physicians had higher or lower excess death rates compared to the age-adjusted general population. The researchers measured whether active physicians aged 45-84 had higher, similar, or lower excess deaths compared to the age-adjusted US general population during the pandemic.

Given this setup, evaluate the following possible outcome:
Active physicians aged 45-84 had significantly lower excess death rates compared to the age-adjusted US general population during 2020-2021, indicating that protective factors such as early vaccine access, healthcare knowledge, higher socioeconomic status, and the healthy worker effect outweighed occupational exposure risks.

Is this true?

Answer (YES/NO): YES